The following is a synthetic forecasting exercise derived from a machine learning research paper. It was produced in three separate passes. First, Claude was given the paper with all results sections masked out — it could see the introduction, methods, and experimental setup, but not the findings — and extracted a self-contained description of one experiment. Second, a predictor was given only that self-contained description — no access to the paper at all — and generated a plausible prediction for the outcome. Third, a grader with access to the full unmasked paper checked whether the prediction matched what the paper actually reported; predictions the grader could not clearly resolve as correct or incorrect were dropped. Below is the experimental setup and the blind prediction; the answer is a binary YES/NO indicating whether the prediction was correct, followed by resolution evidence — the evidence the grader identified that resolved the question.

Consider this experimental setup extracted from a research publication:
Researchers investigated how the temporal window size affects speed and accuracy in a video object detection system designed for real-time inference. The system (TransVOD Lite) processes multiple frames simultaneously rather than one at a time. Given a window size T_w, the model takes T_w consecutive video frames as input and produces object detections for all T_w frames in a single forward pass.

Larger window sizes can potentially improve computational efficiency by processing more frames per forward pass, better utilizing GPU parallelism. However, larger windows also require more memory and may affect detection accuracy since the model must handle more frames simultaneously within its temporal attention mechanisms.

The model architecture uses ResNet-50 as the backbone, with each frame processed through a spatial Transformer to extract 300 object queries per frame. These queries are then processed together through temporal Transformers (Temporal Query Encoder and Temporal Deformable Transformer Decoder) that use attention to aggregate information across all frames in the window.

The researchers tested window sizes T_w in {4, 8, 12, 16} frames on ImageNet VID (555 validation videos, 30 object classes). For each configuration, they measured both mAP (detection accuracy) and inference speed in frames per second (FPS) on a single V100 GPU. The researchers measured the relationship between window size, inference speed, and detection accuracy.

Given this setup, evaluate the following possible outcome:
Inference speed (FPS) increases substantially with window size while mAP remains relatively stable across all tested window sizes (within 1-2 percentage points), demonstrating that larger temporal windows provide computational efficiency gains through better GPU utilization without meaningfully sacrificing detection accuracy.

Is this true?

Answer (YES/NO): NO